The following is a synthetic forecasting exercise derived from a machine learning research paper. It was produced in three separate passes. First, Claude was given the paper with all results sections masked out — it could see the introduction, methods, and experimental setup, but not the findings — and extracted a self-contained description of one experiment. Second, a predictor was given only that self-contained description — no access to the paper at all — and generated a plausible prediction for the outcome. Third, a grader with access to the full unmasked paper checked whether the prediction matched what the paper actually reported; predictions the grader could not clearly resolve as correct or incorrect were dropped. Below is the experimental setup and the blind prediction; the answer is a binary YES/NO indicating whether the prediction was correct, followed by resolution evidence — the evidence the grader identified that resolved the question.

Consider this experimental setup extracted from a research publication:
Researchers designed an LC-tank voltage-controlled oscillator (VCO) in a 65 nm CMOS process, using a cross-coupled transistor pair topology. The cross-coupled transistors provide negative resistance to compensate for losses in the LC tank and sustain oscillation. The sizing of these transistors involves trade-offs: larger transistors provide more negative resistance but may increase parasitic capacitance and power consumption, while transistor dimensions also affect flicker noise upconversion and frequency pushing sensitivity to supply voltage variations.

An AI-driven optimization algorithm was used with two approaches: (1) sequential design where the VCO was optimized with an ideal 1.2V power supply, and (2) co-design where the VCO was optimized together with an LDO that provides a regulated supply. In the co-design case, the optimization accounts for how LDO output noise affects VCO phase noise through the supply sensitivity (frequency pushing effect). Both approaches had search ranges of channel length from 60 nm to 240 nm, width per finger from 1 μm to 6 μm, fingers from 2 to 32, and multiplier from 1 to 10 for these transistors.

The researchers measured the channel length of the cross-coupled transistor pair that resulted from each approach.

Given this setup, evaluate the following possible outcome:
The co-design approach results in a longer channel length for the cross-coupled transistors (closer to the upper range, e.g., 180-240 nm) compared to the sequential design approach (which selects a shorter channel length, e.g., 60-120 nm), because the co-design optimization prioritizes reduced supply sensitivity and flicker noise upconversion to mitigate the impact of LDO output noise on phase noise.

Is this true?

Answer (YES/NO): YES